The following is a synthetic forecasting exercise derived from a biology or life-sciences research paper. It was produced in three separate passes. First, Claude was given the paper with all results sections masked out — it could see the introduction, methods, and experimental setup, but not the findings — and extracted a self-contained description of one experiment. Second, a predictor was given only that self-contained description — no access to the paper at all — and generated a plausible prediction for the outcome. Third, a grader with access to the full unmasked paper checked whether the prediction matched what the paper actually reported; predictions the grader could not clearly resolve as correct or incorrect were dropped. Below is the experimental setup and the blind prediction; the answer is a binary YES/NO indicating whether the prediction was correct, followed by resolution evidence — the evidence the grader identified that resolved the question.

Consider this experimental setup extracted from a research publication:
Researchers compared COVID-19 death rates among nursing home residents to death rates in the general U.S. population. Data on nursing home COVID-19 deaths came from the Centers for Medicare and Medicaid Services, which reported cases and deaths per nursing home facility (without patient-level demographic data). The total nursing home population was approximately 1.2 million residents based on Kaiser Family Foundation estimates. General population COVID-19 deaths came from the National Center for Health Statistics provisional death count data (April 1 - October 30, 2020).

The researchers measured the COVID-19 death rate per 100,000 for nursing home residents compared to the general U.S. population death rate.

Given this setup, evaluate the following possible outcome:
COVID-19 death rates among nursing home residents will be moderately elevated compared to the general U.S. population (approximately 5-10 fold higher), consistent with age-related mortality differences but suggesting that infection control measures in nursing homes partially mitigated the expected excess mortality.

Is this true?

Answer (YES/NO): NO